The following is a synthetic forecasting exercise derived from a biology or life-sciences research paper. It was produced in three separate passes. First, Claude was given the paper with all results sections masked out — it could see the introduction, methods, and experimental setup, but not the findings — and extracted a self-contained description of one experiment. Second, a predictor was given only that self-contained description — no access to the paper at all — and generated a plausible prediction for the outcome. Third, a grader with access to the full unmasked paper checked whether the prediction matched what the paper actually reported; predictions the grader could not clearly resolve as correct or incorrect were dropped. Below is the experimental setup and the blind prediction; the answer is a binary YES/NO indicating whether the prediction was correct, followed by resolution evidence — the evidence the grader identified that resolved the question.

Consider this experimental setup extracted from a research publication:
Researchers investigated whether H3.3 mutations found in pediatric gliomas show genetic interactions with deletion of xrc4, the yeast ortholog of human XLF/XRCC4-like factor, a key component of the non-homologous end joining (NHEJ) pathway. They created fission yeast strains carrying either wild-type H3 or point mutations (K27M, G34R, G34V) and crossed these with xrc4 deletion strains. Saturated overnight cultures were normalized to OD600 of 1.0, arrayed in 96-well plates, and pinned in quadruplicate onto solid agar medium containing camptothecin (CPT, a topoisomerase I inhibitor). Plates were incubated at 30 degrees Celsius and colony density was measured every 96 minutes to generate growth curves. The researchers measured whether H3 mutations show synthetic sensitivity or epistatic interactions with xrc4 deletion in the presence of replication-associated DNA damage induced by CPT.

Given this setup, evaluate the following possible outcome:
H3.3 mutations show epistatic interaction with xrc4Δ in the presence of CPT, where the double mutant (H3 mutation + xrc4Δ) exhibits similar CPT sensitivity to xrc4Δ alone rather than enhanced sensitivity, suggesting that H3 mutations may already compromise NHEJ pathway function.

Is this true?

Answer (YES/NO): NO